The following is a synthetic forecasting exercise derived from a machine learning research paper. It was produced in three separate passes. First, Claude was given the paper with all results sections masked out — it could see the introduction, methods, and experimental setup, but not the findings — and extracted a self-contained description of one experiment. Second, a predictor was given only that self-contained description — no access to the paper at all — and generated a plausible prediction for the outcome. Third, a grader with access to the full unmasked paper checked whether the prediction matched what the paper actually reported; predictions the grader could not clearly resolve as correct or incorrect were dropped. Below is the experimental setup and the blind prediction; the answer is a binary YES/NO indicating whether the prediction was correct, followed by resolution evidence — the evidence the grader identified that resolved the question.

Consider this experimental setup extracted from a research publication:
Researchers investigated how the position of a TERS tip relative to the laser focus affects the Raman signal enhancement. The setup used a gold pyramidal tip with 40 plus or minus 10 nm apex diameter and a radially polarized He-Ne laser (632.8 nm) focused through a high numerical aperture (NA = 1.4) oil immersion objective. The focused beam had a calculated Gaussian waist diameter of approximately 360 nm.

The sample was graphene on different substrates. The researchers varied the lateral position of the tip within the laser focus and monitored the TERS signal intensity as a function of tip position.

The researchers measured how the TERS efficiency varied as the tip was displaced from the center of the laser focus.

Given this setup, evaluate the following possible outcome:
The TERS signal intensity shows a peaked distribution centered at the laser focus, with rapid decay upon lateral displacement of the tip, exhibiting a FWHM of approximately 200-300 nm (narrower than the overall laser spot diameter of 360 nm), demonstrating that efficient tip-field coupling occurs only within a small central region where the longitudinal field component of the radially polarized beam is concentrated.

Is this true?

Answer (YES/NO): NO